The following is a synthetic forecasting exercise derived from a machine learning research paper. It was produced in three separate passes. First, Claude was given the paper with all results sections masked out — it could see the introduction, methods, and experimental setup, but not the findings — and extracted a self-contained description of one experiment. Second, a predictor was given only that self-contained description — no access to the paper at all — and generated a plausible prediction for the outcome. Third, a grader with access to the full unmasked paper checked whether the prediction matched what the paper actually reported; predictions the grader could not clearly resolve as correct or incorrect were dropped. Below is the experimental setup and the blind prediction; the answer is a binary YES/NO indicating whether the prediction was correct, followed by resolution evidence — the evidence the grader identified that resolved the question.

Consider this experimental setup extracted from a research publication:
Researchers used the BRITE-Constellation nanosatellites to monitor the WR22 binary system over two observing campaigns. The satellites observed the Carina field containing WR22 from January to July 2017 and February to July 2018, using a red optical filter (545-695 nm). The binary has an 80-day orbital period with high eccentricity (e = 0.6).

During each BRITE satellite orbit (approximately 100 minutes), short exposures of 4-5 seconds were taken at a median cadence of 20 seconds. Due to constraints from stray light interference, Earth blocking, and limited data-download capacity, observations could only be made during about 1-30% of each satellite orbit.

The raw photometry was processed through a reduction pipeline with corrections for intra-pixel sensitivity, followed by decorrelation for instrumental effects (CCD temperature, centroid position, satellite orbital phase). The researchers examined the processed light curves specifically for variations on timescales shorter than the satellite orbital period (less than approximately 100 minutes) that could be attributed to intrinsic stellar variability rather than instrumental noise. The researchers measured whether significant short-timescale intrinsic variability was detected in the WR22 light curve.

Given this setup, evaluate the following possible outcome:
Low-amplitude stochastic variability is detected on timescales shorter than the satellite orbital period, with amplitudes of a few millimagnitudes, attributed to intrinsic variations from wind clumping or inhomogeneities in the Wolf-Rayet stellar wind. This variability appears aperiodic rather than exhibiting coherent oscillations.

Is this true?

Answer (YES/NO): NO